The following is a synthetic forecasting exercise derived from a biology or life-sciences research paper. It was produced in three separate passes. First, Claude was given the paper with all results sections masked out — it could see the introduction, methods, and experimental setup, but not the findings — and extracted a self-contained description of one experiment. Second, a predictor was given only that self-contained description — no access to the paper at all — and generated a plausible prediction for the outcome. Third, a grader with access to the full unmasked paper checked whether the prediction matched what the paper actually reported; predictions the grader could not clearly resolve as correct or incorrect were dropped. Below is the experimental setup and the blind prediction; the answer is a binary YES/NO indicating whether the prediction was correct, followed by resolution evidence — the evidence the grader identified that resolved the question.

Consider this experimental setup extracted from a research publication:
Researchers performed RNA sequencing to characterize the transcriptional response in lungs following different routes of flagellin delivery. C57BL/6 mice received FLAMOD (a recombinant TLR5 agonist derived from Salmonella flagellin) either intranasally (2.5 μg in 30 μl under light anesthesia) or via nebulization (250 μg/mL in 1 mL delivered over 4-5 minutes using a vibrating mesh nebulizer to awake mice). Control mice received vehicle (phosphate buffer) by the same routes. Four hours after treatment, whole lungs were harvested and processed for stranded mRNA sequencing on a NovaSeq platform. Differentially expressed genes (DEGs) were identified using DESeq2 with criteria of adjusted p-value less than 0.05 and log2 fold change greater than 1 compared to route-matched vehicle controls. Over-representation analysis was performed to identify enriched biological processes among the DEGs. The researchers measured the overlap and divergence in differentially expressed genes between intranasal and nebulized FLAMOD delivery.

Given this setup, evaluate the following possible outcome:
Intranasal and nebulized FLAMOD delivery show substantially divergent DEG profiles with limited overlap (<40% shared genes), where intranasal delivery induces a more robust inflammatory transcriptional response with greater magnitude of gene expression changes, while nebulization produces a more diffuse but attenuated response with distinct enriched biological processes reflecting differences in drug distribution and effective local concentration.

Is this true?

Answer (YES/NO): NO